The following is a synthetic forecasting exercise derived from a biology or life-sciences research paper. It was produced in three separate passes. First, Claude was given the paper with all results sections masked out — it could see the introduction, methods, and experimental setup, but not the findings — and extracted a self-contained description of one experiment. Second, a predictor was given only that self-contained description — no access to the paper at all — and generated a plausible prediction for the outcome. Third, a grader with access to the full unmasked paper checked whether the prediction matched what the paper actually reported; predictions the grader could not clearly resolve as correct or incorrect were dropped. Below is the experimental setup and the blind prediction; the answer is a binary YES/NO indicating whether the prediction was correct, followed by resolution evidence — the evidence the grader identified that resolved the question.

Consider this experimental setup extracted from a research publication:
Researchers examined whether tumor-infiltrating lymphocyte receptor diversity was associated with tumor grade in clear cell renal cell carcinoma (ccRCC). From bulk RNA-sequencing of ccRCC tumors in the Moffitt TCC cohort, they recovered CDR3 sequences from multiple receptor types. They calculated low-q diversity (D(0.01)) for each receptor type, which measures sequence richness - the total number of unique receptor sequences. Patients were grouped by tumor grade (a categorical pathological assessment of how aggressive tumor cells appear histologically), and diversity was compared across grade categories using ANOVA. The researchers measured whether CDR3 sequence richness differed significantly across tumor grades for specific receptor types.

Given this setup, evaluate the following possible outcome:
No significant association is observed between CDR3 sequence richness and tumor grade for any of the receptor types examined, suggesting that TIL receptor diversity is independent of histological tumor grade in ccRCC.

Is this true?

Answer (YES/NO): NO